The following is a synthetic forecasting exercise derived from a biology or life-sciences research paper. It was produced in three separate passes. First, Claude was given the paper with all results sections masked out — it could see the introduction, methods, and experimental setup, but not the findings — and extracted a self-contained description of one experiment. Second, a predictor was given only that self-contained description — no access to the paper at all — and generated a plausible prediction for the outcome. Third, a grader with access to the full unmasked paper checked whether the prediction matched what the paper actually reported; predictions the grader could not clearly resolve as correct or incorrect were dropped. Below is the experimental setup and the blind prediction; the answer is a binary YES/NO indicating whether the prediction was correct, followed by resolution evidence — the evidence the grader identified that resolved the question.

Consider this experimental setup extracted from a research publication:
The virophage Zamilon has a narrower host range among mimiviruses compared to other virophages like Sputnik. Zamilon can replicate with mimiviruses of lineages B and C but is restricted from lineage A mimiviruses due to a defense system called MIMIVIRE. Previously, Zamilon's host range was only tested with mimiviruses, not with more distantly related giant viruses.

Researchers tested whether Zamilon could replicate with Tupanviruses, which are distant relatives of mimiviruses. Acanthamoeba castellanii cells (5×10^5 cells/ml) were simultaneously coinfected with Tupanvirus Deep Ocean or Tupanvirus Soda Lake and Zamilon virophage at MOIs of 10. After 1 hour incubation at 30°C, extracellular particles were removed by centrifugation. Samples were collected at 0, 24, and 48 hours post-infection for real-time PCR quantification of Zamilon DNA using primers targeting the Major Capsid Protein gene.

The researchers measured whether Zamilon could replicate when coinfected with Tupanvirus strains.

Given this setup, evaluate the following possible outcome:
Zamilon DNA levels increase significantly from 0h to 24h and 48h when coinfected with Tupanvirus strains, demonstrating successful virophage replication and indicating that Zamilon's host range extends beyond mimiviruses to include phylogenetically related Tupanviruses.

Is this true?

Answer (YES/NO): YES